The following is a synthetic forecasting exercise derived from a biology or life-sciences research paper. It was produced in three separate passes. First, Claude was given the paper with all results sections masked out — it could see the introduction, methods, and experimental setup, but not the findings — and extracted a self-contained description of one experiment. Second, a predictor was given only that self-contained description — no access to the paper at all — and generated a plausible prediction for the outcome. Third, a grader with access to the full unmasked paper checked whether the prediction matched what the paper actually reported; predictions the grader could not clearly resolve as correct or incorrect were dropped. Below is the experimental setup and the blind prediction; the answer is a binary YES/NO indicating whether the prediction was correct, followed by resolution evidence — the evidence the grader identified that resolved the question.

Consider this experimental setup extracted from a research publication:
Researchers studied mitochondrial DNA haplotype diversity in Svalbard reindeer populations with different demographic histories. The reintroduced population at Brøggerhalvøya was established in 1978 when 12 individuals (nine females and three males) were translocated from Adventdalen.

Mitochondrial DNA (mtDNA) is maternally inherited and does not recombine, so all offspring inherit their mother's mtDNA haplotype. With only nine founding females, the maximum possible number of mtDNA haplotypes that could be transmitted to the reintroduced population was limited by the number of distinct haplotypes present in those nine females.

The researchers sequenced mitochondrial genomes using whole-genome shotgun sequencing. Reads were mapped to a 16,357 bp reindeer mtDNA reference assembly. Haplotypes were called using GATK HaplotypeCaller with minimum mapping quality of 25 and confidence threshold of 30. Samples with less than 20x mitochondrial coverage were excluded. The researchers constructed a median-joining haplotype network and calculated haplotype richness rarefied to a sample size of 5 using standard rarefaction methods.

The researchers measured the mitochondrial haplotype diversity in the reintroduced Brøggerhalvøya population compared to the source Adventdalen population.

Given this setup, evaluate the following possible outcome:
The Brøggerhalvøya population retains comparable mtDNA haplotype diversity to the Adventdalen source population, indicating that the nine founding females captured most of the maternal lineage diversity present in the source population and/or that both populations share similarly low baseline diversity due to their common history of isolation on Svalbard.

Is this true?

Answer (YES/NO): YES